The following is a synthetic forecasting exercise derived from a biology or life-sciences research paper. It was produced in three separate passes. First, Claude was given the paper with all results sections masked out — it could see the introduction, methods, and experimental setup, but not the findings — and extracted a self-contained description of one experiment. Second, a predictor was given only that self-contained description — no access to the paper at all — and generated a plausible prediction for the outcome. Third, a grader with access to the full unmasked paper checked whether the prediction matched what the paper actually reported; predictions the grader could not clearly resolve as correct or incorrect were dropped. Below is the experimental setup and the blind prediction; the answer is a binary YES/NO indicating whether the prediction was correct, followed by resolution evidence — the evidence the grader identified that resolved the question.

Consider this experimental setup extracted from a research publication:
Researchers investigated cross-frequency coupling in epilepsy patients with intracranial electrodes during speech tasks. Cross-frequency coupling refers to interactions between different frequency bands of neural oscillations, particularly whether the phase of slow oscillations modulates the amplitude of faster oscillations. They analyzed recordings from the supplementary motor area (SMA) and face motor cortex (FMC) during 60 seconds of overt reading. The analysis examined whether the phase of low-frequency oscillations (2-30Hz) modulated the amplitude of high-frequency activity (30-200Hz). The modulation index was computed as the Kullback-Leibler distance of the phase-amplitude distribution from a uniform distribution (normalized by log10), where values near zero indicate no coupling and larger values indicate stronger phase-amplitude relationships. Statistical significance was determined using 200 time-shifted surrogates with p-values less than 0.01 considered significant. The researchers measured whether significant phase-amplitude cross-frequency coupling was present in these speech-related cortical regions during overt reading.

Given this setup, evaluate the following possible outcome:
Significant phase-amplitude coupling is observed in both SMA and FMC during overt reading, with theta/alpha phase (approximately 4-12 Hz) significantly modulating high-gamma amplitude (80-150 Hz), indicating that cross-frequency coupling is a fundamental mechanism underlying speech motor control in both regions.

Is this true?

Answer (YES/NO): NO